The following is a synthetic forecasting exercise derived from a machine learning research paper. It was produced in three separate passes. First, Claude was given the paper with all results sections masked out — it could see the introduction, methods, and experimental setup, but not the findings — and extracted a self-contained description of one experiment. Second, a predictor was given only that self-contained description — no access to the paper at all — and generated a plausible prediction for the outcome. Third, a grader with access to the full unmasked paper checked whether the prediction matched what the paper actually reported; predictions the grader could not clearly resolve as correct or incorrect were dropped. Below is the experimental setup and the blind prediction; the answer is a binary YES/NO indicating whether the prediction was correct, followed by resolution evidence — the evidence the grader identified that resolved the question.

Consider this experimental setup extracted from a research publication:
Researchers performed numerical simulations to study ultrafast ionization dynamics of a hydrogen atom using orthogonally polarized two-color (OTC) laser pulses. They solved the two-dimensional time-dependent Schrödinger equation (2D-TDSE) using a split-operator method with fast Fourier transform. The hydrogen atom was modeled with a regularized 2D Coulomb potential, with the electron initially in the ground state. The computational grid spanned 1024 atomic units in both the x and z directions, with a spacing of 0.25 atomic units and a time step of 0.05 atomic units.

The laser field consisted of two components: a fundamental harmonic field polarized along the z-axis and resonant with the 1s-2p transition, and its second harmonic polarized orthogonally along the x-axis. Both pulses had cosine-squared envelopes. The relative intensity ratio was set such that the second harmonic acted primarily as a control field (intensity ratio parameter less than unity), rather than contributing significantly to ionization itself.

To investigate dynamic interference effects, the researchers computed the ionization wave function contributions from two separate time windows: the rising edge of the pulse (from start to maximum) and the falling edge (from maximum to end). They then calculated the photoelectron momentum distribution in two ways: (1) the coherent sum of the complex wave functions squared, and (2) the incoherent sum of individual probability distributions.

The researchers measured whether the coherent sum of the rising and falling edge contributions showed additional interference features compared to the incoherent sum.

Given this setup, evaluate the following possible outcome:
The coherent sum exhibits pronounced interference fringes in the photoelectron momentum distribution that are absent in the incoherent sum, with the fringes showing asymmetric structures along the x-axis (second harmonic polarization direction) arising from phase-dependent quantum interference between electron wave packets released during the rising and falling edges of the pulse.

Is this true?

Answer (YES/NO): NO